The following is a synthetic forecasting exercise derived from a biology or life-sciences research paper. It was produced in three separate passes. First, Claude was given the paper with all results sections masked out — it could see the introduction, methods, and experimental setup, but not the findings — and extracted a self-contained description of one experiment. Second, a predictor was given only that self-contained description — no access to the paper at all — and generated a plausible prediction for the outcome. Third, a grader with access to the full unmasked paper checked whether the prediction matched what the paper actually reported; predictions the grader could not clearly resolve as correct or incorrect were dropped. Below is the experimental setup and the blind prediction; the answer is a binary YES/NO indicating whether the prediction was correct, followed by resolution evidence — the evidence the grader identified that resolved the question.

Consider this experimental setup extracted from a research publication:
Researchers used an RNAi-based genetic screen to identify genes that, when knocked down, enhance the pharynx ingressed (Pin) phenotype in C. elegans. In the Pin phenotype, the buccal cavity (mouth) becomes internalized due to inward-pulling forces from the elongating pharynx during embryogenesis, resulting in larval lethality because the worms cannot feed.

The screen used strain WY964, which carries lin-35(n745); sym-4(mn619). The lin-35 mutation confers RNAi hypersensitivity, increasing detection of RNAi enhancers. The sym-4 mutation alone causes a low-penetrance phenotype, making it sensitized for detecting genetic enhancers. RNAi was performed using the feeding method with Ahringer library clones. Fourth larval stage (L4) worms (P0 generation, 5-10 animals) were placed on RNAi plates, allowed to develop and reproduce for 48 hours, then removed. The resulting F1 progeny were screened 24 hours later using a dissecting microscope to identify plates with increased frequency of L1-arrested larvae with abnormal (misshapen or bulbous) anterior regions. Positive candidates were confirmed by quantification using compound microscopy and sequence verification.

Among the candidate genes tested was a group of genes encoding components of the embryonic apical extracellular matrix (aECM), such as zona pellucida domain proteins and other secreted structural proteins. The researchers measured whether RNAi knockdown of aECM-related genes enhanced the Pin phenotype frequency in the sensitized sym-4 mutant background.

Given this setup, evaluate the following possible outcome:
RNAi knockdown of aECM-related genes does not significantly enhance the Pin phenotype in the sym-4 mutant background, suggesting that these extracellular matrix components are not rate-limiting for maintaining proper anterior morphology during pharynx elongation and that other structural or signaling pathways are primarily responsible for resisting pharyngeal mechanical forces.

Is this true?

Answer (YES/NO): NO